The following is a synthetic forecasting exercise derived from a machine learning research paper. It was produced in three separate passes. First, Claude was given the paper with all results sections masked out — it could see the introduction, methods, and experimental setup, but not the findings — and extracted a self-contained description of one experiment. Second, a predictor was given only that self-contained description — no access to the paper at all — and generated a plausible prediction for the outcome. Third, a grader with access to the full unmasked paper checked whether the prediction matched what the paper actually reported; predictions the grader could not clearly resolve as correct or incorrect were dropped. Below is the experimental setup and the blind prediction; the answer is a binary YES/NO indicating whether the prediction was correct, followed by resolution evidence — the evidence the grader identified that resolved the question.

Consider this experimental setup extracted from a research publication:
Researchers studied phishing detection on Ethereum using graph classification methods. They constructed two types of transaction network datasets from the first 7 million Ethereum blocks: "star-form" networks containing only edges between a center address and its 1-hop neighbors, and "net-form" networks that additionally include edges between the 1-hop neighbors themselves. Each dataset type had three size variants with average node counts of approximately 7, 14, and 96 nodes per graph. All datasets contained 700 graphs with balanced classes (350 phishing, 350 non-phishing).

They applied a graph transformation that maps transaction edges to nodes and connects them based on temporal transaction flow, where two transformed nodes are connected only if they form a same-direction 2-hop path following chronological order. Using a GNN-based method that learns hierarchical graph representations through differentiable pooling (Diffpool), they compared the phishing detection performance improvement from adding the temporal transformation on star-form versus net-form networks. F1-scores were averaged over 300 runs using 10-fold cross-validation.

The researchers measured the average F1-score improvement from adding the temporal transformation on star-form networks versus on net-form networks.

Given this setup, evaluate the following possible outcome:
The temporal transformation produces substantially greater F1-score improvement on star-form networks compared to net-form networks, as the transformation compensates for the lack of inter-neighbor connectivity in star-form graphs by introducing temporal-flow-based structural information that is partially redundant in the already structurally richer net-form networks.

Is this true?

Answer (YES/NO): YES